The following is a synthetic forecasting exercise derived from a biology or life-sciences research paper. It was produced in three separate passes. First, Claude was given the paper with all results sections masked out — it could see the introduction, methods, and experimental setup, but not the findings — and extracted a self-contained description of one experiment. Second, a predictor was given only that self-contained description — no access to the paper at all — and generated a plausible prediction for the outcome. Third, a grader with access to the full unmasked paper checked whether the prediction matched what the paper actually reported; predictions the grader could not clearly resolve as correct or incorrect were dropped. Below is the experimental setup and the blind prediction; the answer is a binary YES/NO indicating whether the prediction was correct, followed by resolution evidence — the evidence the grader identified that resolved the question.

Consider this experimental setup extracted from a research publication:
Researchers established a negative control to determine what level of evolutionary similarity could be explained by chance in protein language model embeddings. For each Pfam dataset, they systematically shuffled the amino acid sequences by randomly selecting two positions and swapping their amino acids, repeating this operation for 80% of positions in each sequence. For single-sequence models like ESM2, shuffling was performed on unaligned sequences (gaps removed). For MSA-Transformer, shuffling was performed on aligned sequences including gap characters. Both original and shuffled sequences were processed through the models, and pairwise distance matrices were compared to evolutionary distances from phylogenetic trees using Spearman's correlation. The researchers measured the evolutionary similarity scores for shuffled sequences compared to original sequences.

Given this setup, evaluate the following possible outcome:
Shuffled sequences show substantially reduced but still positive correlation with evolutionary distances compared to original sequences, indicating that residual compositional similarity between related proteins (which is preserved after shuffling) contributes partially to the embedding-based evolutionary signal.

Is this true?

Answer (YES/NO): NO